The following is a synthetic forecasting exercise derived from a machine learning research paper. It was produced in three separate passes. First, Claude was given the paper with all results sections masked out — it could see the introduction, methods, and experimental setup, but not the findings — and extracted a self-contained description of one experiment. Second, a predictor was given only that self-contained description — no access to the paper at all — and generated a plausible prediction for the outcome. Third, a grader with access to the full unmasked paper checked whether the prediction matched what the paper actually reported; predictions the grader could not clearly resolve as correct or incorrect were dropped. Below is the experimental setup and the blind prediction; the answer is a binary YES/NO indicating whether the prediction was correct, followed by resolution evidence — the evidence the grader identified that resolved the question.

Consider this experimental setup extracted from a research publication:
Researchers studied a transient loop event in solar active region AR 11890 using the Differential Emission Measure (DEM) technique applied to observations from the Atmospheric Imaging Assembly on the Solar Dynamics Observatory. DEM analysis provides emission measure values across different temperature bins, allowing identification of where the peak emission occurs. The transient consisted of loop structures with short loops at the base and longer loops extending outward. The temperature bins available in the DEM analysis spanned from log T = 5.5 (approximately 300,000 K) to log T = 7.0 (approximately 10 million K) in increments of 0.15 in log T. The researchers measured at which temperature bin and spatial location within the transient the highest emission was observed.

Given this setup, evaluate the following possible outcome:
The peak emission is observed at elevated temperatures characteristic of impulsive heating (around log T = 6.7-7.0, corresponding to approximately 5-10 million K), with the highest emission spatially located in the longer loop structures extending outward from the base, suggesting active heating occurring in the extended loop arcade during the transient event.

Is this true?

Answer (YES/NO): NO